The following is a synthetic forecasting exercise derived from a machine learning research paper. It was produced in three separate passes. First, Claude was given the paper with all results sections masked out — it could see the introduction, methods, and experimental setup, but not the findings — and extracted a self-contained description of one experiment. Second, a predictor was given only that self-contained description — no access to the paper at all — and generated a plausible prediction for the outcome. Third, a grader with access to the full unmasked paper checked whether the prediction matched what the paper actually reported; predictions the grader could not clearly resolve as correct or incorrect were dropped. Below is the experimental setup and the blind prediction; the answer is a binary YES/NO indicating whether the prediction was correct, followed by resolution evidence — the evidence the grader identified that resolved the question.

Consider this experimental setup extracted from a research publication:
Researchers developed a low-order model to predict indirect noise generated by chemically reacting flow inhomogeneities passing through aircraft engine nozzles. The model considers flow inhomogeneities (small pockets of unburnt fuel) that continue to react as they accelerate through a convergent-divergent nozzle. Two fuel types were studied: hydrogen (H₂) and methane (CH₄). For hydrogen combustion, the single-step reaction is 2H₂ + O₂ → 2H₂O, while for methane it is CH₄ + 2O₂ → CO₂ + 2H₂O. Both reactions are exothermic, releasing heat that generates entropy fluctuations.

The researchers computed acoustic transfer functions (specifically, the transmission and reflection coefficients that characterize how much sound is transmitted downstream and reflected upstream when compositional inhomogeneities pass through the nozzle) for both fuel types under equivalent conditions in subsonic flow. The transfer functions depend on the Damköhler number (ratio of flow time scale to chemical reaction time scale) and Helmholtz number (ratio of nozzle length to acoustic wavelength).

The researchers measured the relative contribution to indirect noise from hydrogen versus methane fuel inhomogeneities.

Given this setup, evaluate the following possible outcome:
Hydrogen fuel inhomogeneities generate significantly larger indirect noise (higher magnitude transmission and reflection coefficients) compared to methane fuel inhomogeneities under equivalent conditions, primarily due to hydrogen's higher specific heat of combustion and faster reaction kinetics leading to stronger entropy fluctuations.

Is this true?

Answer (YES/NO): NO